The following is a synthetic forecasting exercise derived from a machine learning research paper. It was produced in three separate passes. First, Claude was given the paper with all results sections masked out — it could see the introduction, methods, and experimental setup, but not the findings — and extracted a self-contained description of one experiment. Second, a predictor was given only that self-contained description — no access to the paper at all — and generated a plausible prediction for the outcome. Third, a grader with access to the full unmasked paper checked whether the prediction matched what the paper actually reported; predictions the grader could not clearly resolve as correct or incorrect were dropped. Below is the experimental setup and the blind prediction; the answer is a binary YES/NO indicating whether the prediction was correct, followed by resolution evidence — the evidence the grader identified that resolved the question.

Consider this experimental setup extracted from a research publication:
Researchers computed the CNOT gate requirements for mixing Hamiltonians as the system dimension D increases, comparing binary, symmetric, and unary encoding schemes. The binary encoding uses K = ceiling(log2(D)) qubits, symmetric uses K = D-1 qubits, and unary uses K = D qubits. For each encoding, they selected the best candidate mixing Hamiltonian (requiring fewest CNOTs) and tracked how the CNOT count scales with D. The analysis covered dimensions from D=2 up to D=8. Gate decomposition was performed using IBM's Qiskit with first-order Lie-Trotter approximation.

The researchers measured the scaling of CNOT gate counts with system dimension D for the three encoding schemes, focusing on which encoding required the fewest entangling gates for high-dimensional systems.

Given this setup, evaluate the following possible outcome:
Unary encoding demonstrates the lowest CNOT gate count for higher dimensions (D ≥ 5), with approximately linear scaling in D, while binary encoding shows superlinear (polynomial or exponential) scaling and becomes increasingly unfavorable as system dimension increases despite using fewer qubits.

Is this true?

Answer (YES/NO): NO